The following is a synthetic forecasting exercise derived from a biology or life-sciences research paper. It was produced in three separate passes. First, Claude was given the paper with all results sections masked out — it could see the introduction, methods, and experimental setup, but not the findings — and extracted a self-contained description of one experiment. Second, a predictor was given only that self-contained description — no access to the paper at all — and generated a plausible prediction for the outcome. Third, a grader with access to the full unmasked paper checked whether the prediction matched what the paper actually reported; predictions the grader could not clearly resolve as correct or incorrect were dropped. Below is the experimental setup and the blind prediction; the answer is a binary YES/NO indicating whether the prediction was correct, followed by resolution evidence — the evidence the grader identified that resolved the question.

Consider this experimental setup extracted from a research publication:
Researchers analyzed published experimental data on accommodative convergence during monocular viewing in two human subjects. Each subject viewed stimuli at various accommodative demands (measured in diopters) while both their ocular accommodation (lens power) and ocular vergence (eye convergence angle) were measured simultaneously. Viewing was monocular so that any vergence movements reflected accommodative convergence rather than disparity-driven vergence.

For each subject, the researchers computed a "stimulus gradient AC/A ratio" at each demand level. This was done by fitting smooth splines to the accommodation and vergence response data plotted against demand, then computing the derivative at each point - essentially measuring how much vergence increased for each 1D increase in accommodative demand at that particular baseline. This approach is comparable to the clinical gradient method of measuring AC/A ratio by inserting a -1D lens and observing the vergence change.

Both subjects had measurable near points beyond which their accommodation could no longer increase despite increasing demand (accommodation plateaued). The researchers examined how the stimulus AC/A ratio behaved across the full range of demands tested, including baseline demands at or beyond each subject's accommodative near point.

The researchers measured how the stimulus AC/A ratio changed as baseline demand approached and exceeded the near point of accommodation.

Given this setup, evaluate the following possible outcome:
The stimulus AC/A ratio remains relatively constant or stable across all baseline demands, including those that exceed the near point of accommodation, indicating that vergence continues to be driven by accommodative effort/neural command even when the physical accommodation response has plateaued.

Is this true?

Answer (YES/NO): NO